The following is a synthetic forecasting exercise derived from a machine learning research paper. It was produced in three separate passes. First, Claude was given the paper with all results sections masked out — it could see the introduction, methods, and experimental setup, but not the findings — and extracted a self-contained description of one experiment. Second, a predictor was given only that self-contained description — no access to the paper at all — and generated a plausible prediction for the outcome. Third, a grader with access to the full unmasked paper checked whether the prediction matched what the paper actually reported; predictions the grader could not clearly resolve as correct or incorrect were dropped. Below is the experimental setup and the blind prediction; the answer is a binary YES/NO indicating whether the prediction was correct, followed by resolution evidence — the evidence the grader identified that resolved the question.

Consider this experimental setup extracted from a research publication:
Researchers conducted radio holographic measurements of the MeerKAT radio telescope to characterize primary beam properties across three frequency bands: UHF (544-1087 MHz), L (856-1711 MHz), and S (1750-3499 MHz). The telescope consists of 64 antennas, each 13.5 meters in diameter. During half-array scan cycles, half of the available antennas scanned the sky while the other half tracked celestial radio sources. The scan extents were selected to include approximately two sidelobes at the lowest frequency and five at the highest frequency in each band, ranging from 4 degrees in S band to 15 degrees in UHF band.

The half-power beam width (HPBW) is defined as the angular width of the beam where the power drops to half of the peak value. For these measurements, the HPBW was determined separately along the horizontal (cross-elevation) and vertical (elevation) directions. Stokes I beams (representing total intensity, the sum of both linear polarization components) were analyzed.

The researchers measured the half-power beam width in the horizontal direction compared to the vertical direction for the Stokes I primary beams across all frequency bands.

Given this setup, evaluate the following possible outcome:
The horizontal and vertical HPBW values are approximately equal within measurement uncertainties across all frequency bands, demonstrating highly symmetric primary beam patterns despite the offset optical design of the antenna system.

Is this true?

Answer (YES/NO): NO